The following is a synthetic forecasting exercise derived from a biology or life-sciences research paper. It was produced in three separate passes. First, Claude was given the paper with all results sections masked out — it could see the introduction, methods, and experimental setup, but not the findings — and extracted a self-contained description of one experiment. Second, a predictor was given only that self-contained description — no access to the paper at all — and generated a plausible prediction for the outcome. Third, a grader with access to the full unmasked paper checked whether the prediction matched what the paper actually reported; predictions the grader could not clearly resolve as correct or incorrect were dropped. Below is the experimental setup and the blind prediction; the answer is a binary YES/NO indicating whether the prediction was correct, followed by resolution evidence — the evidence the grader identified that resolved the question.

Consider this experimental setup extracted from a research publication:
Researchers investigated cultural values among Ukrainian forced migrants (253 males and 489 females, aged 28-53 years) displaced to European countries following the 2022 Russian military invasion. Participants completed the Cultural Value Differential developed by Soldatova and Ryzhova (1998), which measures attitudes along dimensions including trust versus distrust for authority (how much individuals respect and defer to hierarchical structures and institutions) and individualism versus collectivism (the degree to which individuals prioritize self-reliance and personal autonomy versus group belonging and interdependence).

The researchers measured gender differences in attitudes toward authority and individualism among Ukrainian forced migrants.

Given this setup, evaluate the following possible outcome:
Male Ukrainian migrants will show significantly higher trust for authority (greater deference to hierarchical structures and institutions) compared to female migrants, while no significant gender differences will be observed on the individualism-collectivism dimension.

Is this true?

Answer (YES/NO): NO